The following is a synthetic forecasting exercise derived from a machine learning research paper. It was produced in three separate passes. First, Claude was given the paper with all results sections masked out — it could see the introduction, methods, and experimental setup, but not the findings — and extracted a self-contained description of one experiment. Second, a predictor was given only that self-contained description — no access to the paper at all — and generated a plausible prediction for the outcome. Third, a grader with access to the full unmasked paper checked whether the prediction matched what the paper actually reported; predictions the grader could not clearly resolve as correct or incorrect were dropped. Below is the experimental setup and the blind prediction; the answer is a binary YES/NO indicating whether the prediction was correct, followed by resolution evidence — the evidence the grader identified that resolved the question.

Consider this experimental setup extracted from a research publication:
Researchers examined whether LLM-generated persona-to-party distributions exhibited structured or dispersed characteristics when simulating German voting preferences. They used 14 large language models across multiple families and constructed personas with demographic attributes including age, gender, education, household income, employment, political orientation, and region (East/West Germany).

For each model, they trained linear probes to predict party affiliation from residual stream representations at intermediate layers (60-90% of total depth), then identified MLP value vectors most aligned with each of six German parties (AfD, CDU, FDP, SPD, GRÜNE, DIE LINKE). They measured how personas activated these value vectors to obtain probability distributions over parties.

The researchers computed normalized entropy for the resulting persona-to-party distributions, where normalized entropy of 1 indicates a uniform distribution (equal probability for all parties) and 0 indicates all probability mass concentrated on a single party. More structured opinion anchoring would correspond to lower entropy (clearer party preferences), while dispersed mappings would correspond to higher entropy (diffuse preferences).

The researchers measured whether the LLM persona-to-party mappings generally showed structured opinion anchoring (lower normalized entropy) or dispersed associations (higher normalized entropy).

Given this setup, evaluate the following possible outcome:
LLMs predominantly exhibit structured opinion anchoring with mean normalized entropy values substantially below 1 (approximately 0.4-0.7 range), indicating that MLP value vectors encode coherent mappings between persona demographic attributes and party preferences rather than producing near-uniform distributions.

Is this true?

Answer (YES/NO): NO